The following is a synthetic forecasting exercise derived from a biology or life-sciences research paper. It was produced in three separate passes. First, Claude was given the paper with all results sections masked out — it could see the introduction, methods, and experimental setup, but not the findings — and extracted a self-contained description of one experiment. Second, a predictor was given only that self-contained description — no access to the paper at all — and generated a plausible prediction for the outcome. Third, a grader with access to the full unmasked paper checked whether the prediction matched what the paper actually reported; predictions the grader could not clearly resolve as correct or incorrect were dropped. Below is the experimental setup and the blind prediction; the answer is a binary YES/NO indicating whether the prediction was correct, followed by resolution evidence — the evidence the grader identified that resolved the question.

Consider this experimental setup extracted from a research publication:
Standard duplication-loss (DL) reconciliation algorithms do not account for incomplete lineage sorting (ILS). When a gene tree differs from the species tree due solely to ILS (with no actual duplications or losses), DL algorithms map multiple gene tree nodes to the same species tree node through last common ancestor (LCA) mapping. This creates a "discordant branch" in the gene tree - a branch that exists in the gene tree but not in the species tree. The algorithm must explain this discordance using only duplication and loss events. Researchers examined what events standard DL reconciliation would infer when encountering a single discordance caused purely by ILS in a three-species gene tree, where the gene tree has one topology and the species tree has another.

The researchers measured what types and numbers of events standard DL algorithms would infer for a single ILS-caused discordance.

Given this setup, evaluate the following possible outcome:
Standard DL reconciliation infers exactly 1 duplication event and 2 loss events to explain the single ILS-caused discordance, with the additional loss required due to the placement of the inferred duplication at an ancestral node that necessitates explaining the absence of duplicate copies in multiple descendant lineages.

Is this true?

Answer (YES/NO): NO